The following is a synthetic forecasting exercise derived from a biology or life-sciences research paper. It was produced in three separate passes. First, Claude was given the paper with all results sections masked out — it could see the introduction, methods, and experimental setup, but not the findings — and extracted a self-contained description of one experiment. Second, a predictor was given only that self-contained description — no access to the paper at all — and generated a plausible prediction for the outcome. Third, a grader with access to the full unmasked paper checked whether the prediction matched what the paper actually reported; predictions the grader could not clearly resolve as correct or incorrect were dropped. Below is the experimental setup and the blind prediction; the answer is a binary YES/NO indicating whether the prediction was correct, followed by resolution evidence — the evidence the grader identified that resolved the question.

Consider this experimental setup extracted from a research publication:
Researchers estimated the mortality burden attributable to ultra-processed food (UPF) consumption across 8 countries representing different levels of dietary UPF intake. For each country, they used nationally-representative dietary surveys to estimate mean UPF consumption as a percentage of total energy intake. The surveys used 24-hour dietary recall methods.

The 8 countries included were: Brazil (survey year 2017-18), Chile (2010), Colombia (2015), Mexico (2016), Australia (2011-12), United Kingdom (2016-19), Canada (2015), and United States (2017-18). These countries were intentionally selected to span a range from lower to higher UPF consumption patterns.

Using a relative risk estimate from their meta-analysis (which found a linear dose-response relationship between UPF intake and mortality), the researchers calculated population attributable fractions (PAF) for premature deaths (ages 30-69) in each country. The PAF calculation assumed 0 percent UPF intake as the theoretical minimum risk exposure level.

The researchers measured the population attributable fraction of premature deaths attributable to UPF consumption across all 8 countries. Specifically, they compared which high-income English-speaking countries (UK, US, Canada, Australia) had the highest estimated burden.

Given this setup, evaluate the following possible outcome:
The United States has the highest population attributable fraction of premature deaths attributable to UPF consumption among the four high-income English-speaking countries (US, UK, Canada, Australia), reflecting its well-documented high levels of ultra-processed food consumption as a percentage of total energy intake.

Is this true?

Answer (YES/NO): NO